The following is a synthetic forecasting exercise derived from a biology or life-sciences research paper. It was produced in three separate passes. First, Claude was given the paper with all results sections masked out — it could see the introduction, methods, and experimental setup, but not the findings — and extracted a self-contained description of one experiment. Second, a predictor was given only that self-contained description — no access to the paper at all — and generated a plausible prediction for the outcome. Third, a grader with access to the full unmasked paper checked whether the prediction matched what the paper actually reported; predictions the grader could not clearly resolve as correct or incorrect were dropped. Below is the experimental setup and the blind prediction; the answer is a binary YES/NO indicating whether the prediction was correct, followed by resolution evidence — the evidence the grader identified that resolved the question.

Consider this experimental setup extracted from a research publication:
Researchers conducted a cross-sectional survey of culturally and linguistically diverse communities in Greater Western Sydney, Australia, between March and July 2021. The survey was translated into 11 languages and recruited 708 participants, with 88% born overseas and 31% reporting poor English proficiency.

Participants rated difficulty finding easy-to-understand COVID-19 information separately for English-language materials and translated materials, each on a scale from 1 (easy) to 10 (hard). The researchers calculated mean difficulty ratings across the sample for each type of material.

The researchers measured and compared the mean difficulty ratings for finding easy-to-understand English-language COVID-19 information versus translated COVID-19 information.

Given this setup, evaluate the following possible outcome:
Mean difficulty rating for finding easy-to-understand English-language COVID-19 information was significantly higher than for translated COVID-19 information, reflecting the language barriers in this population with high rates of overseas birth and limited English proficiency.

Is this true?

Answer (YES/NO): NO